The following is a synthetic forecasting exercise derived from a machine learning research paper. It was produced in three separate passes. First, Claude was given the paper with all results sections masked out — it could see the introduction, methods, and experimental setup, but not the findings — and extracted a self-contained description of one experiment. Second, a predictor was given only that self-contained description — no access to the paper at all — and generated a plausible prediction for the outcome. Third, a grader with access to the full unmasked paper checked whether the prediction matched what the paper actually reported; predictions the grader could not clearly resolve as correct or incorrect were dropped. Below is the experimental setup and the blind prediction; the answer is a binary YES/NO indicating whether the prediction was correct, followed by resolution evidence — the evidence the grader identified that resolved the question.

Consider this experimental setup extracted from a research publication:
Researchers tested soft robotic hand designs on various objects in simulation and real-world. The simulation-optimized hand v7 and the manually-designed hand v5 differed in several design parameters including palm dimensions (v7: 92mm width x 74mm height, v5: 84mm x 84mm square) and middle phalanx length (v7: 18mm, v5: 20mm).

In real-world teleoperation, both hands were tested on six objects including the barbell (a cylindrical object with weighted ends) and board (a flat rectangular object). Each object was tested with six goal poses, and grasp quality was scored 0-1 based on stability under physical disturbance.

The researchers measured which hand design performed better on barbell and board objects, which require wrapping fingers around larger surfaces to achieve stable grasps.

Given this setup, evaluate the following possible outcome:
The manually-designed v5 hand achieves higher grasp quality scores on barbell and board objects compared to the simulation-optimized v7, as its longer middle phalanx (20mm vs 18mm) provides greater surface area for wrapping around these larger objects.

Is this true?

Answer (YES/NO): NO